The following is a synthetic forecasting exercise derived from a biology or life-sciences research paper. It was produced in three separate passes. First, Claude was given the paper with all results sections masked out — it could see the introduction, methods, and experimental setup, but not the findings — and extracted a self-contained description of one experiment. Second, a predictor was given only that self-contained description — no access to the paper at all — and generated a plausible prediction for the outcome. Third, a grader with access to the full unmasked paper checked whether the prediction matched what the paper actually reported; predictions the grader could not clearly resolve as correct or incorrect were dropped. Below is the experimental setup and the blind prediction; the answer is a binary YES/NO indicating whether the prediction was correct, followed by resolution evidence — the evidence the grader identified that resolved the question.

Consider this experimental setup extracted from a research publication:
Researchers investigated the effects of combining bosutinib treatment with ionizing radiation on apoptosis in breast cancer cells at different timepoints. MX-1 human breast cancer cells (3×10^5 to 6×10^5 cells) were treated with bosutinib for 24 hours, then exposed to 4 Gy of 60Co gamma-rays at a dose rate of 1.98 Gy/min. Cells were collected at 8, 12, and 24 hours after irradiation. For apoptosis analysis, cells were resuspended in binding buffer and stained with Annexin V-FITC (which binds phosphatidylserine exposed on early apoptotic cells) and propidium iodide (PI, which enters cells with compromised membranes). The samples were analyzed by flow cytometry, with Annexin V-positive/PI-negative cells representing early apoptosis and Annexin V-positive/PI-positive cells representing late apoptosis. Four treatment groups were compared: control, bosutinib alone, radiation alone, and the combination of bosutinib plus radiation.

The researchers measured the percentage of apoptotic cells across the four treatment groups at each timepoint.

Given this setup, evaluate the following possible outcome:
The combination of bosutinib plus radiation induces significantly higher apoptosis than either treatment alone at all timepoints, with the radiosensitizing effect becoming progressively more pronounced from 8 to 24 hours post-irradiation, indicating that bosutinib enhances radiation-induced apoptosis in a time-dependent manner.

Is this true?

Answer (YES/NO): NO